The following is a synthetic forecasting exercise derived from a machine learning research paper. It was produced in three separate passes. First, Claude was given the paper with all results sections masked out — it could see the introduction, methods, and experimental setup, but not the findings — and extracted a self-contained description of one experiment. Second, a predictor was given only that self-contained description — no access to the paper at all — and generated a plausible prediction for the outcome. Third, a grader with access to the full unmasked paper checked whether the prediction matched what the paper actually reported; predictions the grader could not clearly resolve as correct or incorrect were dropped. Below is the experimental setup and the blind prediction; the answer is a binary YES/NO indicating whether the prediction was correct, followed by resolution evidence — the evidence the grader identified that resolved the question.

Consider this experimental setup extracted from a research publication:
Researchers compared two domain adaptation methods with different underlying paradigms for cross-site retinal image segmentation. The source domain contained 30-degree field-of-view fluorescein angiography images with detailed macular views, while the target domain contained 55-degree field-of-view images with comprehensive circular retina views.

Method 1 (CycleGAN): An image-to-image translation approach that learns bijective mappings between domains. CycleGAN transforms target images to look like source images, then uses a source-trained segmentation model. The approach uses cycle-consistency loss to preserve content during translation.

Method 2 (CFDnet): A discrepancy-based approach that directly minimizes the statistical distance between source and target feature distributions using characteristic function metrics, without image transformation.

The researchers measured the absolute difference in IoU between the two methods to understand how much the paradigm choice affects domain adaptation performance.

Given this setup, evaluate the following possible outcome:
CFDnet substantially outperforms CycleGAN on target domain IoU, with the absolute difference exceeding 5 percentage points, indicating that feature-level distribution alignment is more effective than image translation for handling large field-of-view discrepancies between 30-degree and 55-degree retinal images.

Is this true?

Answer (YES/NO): YES